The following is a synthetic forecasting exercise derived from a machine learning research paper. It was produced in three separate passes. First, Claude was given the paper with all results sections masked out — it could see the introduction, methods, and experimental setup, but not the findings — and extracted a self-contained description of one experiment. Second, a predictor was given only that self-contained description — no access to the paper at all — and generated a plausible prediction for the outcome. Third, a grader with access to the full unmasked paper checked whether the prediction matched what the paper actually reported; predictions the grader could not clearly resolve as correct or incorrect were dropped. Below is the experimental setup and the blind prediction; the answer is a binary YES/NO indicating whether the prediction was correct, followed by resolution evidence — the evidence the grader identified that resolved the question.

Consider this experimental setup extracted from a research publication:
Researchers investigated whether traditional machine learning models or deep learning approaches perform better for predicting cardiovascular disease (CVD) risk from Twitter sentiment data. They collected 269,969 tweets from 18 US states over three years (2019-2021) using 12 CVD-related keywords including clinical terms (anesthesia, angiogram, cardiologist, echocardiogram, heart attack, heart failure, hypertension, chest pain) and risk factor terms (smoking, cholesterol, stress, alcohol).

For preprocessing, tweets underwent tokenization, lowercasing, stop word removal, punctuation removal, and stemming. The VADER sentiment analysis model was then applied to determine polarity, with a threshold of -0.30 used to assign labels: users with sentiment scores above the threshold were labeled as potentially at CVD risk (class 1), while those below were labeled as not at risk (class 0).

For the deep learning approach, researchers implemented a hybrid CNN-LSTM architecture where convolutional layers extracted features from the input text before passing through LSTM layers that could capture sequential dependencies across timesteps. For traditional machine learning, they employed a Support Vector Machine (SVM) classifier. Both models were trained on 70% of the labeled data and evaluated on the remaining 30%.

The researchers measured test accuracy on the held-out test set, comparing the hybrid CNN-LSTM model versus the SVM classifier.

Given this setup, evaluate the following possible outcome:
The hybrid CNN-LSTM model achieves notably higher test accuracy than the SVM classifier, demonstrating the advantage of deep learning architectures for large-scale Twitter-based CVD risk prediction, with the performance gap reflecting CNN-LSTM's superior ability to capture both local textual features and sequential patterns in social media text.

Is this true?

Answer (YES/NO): NO